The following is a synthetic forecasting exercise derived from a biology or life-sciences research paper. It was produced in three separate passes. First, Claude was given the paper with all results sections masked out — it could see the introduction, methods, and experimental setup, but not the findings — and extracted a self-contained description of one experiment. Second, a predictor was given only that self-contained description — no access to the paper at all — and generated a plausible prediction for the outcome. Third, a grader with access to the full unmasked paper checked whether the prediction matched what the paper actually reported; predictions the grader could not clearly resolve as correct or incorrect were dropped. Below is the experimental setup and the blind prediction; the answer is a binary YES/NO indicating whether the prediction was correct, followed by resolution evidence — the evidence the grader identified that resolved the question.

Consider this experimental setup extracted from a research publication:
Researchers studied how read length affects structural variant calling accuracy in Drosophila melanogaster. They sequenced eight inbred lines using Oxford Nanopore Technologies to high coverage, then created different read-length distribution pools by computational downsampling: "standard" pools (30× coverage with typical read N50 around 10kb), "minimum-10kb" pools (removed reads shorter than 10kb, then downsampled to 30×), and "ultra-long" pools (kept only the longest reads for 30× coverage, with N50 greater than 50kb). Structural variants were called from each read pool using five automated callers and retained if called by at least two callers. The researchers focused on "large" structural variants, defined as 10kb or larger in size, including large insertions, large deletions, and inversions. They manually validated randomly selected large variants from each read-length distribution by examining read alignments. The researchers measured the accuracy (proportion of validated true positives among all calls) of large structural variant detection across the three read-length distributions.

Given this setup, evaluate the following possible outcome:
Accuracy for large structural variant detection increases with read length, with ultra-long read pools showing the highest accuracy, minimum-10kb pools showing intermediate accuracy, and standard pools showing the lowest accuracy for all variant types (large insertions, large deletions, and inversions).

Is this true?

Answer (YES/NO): NO